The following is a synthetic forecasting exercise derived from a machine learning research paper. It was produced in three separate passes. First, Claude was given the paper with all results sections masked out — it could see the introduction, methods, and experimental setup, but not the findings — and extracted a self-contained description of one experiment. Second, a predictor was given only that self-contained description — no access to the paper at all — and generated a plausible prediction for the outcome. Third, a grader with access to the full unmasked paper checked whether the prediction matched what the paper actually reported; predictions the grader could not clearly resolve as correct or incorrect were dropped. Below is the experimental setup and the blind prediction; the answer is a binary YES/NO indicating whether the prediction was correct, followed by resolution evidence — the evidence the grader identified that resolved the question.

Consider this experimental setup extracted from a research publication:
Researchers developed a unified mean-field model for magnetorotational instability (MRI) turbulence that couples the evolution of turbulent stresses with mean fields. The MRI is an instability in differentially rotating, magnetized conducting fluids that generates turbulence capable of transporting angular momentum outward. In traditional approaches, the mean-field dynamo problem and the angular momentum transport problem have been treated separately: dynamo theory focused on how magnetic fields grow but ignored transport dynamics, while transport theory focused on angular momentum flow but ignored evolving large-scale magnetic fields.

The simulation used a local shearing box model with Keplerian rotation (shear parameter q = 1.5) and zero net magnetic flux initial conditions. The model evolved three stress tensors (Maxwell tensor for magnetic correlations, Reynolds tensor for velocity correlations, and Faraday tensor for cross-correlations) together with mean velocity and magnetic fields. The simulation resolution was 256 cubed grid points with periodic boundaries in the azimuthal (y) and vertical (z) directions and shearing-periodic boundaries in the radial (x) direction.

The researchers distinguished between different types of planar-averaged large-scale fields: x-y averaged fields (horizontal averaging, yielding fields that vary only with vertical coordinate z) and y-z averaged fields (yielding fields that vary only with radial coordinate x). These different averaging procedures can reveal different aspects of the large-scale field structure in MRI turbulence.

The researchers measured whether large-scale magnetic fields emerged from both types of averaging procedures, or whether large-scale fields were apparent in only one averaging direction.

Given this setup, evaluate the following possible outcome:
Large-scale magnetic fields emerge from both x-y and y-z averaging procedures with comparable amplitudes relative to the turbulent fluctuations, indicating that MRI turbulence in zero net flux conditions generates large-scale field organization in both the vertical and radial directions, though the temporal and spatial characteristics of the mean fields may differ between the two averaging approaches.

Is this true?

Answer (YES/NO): YES